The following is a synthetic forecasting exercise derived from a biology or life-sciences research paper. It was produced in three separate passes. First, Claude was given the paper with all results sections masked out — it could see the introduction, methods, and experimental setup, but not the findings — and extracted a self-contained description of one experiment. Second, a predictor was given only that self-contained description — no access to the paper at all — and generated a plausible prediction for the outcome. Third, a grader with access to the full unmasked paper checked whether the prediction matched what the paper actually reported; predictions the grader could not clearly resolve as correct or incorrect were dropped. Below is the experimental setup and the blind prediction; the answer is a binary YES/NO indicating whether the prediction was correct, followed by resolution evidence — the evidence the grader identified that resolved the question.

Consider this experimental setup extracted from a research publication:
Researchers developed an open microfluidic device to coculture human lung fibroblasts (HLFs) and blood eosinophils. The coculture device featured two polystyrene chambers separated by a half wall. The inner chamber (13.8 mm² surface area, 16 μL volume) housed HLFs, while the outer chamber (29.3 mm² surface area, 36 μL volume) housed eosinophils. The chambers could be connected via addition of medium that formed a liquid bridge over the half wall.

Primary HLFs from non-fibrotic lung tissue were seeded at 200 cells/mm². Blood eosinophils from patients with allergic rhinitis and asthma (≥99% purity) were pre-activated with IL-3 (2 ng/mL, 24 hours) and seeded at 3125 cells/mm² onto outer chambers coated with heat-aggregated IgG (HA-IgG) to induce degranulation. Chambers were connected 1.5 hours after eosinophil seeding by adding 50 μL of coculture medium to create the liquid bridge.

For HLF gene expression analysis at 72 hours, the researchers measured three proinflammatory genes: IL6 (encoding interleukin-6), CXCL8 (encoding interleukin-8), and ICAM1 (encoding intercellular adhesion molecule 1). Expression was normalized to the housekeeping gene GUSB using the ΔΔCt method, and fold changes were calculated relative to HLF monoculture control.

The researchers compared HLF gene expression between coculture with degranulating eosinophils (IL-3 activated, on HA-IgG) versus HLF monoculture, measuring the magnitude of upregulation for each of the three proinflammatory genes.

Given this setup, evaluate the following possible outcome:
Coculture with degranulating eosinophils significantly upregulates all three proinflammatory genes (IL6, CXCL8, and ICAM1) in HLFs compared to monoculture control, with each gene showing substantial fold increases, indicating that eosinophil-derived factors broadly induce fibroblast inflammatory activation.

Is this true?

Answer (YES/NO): YES